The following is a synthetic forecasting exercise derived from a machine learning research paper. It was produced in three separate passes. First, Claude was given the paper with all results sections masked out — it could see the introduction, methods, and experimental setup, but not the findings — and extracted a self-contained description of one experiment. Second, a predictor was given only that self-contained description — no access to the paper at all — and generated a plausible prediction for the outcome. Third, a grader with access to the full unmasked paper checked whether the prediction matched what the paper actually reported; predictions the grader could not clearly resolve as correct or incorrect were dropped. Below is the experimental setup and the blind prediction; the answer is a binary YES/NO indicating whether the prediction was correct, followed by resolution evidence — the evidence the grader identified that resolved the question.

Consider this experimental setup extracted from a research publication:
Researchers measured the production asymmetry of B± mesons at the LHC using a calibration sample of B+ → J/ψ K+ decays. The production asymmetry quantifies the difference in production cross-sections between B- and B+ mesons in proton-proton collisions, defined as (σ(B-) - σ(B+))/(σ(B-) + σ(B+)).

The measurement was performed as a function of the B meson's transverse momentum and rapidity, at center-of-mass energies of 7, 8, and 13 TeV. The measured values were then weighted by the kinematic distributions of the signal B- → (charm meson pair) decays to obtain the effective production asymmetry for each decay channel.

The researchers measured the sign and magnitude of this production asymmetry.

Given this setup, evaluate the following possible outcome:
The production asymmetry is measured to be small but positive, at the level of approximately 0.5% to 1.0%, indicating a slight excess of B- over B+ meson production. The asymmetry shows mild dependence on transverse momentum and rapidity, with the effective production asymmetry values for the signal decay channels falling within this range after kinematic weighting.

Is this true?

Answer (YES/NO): NO